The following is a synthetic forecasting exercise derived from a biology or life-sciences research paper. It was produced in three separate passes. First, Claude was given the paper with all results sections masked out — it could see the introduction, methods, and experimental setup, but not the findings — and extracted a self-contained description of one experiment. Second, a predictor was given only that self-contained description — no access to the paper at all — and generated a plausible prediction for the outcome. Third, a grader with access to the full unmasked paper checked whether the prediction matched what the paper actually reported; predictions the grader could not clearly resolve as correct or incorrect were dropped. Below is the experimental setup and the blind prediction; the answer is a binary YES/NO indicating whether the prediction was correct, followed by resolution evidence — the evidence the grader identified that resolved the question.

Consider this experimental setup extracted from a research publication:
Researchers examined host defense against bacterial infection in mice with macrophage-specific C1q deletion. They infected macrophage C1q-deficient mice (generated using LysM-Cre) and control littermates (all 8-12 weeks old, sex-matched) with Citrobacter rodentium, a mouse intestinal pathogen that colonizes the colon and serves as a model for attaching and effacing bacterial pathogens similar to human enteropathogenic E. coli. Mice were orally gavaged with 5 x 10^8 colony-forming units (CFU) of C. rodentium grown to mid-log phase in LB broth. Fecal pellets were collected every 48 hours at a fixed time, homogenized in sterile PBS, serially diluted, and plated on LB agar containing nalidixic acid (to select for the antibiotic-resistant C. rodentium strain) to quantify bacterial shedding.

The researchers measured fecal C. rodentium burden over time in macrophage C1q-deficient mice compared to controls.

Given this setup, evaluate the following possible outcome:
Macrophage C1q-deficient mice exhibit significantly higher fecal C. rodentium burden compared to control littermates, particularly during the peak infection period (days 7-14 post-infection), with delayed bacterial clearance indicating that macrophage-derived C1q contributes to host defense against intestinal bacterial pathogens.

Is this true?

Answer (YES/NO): NO